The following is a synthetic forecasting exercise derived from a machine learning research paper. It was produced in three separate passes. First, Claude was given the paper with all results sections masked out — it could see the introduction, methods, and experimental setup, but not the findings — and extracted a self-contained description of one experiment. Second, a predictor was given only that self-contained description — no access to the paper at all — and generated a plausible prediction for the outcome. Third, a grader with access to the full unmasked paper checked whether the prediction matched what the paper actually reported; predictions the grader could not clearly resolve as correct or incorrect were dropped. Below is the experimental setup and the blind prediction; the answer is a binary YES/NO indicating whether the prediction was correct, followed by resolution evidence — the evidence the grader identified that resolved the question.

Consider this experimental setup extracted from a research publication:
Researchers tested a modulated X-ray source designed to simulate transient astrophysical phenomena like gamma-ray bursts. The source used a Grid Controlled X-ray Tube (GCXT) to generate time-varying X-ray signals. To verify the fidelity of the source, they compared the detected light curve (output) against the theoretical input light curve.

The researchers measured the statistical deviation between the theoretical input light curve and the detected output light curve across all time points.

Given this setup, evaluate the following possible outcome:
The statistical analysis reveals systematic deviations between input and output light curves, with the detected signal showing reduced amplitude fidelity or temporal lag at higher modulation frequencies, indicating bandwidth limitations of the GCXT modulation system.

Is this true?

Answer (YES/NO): NO